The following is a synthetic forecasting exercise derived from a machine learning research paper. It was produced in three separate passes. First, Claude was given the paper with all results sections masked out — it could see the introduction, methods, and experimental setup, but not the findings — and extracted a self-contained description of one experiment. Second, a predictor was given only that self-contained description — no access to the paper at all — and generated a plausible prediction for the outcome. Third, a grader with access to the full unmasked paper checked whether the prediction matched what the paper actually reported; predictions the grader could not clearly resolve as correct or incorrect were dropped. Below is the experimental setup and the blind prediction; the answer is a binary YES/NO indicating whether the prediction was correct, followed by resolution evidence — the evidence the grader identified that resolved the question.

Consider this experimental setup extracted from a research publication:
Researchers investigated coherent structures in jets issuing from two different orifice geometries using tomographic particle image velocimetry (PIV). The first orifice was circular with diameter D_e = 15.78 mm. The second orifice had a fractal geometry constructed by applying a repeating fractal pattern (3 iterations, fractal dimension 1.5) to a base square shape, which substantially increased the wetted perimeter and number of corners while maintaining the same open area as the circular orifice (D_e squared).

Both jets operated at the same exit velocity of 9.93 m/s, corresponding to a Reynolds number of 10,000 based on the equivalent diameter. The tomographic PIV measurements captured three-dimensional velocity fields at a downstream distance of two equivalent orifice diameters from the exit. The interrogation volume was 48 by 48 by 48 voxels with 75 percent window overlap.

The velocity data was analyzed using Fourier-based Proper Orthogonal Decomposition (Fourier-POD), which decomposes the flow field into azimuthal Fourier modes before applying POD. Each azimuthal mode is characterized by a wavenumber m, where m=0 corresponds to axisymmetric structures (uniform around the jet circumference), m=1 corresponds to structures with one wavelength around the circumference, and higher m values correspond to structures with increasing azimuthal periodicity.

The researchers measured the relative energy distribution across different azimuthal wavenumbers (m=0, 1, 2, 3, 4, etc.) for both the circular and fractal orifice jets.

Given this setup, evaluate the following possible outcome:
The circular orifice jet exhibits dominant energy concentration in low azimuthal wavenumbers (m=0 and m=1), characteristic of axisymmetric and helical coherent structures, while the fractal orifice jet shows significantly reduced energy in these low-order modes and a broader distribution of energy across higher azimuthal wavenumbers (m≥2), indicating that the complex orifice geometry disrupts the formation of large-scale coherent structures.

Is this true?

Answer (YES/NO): NO